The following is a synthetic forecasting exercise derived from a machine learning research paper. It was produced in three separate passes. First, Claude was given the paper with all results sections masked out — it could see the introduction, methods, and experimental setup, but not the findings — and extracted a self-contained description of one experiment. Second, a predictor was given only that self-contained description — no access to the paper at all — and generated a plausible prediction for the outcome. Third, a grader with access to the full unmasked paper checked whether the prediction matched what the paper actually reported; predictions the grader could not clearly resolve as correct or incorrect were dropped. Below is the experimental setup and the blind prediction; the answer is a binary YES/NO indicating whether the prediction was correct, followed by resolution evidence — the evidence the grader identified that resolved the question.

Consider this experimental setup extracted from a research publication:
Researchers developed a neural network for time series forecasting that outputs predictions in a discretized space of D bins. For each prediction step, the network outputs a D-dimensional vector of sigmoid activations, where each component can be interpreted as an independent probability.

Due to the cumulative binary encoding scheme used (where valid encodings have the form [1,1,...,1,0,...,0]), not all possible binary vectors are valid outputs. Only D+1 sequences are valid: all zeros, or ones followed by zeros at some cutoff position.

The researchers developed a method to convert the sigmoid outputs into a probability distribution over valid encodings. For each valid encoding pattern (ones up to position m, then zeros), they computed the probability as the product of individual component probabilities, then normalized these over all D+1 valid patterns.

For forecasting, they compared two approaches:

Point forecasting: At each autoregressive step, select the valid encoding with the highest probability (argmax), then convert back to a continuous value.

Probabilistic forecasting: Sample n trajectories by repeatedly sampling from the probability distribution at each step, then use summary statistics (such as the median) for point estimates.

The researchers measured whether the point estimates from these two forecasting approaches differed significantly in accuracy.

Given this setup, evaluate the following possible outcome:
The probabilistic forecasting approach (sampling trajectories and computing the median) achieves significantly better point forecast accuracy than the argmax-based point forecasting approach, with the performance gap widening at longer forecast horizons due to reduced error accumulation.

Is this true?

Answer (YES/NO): NO